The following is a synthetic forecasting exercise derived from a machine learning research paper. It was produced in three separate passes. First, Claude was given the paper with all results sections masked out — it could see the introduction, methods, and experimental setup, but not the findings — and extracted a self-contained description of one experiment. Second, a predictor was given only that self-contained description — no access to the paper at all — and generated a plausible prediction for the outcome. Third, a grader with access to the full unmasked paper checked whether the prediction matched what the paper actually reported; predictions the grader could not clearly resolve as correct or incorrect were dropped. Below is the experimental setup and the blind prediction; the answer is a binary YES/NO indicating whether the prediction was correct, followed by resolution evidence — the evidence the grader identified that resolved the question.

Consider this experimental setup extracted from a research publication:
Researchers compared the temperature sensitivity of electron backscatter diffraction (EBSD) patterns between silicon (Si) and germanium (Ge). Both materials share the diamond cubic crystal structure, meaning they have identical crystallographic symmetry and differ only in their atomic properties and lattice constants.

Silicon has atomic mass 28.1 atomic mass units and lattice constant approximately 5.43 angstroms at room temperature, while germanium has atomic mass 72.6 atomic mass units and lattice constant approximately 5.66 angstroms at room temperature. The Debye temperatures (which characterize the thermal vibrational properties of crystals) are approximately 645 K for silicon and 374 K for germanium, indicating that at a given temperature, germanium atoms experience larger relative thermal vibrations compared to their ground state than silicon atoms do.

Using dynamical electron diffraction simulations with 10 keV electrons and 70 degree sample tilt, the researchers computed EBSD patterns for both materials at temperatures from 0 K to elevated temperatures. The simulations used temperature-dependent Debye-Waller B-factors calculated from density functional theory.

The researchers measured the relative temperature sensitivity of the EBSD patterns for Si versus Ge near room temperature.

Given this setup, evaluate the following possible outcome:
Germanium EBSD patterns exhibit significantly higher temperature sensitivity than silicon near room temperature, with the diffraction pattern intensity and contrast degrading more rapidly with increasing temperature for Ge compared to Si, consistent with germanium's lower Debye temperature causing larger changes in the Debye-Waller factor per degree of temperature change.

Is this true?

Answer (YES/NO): YES